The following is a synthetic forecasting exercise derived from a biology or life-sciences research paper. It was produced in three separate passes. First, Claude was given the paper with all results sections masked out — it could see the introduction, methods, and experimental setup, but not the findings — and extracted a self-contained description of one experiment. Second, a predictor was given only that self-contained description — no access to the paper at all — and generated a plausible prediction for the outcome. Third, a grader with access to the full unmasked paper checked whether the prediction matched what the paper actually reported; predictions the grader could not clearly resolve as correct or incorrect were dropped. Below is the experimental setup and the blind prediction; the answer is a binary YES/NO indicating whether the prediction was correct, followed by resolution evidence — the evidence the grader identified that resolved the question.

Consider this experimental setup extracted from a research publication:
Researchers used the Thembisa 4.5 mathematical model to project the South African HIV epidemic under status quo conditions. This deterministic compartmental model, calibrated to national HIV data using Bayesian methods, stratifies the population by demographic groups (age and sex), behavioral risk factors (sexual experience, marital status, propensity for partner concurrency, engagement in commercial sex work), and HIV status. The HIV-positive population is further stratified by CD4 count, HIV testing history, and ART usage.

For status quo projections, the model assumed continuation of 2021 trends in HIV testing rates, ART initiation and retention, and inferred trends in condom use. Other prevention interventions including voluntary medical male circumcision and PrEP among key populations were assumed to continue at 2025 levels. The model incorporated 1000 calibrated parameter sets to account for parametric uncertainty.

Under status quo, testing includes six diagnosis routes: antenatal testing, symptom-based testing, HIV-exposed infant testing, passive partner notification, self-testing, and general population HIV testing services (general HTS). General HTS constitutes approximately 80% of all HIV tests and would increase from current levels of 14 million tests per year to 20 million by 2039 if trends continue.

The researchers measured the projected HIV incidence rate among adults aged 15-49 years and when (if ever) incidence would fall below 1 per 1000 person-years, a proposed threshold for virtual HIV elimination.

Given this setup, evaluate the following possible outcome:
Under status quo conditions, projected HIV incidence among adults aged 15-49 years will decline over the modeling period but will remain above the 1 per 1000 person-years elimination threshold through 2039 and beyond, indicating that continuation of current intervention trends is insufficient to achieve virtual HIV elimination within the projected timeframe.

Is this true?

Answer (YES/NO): NO